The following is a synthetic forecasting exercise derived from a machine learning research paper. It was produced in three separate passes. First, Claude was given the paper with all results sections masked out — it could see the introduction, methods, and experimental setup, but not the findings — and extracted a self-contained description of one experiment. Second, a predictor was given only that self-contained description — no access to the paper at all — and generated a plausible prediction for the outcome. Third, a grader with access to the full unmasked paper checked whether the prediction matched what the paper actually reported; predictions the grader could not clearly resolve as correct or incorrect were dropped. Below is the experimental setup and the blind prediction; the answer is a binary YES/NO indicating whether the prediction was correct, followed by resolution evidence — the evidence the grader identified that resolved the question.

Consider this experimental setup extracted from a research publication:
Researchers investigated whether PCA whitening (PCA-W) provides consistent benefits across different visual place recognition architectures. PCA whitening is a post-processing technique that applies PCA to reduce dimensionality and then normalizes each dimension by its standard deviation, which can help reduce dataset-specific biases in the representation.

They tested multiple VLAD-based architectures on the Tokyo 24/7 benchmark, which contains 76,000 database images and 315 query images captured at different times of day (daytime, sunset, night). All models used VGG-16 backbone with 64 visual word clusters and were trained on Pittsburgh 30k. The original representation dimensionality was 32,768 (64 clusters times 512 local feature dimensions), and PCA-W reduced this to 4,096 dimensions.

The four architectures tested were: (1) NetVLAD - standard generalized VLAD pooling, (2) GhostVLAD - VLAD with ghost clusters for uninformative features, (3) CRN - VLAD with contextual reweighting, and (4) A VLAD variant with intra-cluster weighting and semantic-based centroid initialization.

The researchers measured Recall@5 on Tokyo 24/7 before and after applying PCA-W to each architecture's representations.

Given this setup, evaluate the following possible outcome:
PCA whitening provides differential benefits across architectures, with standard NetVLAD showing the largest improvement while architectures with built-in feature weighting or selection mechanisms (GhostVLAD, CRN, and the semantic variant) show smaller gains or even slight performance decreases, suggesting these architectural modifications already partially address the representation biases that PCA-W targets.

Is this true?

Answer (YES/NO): NO